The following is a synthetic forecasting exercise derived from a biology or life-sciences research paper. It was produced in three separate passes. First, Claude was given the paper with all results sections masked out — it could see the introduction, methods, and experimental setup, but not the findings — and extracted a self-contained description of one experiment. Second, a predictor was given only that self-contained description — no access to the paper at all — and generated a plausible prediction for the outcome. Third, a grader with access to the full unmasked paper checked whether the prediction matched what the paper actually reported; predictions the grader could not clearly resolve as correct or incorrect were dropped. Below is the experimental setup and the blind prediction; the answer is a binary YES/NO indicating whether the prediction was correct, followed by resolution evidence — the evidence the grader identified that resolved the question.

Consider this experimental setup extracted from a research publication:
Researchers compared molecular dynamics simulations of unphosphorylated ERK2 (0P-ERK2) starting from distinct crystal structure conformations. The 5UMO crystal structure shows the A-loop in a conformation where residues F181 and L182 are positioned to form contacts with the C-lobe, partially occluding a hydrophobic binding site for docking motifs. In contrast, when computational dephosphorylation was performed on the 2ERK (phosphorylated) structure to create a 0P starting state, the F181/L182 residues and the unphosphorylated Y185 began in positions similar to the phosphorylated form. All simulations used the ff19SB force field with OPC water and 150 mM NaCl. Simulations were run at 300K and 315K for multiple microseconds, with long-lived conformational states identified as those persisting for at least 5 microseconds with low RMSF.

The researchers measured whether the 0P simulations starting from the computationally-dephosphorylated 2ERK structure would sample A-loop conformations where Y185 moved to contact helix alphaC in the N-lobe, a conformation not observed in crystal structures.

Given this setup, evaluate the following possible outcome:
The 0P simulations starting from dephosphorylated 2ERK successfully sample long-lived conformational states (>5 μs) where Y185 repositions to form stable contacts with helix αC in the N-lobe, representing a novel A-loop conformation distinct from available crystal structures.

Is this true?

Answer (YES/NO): YES